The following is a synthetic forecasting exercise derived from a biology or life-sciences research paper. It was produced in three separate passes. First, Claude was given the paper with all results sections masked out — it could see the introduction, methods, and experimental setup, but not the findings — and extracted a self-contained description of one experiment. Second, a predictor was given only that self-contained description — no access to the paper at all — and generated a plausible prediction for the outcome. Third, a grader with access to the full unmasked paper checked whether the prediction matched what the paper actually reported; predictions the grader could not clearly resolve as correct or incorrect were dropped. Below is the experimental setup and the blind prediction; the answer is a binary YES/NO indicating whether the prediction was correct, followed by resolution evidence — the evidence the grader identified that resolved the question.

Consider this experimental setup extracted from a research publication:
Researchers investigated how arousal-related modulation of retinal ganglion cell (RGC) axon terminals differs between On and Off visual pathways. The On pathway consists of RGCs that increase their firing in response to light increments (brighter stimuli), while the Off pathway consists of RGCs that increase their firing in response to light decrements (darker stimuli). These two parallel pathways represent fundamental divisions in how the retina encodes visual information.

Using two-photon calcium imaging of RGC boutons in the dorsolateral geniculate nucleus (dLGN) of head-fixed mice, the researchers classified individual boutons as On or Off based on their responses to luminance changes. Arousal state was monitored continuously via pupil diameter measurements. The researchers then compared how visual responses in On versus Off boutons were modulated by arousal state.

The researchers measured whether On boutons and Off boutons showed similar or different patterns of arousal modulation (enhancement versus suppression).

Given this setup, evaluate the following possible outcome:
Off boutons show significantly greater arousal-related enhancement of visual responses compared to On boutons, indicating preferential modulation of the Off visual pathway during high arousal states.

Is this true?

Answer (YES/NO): NO